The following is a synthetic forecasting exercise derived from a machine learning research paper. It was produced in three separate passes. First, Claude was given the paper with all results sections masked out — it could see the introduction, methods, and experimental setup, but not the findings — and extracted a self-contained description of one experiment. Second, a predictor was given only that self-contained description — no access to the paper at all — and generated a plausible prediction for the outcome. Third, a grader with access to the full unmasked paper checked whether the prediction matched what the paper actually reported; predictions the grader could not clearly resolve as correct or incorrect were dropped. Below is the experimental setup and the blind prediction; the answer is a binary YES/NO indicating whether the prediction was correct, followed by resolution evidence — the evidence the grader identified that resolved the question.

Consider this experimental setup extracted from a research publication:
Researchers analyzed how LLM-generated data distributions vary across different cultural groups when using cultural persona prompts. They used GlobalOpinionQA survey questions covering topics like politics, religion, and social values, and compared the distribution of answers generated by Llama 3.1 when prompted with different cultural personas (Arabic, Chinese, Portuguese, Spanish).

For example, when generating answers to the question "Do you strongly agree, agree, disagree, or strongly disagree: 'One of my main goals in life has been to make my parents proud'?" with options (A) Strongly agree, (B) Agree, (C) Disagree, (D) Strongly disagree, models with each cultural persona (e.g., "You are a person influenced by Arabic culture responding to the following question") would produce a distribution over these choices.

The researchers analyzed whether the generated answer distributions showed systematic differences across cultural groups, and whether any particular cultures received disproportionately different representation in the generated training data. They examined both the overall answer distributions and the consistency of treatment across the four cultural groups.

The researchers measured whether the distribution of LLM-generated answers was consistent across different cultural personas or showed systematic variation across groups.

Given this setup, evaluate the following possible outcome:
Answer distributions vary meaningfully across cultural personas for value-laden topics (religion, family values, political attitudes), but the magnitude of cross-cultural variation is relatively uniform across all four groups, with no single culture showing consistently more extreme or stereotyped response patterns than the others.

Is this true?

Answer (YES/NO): NO